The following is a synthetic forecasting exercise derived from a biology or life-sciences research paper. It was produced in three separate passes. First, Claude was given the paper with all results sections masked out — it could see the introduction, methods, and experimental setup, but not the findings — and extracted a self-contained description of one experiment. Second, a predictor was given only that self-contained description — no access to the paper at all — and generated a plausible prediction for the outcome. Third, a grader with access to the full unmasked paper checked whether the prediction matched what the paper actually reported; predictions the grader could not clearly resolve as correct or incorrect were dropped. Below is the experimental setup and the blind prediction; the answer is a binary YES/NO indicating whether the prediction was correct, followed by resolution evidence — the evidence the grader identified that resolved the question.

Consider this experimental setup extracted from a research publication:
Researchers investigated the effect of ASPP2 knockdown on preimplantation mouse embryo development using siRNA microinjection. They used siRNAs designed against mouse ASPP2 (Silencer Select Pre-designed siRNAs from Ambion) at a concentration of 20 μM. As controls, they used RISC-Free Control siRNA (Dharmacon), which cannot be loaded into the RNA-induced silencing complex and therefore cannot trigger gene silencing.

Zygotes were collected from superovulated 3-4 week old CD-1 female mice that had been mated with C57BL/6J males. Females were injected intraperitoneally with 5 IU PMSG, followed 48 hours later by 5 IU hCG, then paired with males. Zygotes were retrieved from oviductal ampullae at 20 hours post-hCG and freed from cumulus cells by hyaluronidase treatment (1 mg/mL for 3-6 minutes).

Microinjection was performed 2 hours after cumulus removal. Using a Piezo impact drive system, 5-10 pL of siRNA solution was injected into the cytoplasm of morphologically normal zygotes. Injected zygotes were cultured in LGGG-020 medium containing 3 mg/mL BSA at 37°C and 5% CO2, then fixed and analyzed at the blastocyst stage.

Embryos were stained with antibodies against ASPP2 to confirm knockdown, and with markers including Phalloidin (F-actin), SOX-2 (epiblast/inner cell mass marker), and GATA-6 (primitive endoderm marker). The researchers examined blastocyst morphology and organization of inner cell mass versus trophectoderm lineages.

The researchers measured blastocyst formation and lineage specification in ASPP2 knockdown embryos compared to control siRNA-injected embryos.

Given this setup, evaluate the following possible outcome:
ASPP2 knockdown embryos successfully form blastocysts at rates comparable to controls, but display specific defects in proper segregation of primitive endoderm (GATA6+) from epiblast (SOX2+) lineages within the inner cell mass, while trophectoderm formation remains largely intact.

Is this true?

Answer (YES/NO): NO